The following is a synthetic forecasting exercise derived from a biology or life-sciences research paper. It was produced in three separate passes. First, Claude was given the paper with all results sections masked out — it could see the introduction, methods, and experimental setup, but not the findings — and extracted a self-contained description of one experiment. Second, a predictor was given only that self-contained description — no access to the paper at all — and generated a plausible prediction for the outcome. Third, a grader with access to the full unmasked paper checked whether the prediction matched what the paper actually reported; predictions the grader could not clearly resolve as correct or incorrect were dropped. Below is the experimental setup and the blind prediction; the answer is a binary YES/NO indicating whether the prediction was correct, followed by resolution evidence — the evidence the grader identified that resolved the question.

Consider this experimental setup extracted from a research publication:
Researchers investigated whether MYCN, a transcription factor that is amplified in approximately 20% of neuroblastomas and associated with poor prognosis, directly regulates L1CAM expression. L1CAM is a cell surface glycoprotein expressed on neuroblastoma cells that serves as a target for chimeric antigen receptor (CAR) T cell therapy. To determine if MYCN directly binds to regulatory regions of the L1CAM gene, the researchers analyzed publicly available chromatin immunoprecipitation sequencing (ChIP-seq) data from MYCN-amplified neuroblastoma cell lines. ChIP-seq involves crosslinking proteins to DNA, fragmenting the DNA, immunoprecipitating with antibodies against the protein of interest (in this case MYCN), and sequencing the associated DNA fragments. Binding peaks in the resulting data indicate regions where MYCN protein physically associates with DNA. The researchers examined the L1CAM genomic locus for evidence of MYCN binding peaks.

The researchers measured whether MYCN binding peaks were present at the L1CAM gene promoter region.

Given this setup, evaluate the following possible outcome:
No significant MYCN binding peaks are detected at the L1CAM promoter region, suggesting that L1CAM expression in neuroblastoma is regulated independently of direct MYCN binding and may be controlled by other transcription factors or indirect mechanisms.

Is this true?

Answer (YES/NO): NO